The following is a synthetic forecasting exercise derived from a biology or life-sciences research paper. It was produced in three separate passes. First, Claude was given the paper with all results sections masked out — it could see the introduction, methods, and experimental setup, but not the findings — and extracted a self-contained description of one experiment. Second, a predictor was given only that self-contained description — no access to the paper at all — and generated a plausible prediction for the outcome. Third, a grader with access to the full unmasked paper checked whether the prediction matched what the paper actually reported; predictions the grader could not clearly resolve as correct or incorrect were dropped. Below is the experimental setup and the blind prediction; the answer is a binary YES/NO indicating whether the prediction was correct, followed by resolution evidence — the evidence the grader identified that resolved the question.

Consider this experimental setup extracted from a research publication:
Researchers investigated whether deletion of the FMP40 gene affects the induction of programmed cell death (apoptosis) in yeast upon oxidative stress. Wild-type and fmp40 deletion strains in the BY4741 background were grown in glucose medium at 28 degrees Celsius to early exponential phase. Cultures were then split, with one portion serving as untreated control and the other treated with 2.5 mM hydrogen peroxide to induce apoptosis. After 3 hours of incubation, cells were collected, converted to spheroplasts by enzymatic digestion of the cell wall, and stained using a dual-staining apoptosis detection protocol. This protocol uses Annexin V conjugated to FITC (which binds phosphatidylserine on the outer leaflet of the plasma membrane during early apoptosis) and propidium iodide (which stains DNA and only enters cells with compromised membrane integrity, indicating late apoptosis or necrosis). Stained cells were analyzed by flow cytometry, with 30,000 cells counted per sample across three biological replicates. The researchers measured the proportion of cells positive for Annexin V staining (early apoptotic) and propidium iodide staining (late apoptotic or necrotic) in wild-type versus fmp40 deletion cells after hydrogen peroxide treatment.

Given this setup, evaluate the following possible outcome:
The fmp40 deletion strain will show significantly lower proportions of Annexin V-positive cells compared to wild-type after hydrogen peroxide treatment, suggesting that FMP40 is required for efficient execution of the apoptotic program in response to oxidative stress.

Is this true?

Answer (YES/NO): YES